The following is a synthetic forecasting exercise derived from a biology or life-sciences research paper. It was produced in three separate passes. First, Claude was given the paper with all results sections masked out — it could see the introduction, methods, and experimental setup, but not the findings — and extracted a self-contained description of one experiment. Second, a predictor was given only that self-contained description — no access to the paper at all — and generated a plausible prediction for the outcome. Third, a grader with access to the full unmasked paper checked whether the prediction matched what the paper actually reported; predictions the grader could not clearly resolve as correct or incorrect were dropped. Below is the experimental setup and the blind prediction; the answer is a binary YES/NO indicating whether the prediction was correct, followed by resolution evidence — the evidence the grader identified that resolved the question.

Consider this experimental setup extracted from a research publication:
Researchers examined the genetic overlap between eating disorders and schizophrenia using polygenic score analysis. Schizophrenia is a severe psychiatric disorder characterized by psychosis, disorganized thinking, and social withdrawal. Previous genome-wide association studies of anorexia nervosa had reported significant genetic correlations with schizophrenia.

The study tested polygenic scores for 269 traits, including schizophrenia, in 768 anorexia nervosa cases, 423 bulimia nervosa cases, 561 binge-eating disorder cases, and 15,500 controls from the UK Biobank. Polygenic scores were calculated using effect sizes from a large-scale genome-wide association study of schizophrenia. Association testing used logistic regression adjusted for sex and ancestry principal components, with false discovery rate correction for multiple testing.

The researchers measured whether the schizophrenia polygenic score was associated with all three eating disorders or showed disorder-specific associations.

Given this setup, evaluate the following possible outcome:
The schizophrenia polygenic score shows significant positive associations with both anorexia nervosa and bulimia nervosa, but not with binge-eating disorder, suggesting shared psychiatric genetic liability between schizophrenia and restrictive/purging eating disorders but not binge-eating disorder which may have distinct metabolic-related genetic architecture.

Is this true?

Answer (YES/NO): NO